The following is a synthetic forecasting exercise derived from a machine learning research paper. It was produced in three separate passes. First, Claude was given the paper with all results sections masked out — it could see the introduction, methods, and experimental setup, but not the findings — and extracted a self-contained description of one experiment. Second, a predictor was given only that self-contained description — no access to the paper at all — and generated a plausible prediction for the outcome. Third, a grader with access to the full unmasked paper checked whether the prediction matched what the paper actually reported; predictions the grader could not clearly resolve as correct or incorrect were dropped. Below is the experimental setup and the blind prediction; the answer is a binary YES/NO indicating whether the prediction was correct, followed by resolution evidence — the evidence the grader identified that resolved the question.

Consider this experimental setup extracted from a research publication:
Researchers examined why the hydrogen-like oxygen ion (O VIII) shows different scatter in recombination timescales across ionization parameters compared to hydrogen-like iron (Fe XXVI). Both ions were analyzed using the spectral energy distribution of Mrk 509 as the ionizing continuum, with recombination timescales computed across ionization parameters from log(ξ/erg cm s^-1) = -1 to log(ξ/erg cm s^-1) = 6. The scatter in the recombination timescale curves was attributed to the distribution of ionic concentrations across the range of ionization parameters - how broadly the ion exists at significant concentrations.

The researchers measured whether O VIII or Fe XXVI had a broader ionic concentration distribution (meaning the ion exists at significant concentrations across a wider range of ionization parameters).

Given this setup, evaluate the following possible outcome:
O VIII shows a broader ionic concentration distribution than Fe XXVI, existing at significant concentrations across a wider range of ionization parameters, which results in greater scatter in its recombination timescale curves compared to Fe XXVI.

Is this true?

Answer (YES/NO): YES